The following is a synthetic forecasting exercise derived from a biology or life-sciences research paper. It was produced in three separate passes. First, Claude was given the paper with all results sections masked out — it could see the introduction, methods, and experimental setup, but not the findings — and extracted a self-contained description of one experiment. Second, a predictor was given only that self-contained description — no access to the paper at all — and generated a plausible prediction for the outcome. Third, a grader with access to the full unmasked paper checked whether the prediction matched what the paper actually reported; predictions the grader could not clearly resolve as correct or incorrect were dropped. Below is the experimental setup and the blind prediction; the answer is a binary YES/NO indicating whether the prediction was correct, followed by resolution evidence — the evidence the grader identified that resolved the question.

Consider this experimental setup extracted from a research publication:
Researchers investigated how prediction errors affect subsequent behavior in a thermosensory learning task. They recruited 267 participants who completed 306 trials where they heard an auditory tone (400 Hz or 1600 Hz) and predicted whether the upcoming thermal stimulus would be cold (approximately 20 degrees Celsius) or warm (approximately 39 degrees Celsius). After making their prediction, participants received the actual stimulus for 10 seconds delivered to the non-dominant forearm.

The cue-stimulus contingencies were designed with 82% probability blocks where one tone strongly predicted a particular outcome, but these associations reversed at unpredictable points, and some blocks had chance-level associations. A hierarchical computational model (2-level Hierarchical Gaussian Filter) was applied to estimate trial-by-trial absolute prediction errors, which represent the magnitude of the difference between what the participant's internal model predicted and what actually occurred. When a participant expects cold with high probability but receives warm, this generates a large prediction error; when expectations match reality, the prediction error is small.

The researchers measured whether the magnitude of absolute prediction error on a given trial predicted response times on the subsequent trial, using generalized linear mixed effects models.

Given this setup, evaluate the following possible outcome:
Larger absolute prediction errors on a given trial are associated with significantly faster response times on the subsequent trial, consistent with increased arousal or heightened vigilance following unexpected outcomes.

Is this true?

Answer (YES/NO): NO